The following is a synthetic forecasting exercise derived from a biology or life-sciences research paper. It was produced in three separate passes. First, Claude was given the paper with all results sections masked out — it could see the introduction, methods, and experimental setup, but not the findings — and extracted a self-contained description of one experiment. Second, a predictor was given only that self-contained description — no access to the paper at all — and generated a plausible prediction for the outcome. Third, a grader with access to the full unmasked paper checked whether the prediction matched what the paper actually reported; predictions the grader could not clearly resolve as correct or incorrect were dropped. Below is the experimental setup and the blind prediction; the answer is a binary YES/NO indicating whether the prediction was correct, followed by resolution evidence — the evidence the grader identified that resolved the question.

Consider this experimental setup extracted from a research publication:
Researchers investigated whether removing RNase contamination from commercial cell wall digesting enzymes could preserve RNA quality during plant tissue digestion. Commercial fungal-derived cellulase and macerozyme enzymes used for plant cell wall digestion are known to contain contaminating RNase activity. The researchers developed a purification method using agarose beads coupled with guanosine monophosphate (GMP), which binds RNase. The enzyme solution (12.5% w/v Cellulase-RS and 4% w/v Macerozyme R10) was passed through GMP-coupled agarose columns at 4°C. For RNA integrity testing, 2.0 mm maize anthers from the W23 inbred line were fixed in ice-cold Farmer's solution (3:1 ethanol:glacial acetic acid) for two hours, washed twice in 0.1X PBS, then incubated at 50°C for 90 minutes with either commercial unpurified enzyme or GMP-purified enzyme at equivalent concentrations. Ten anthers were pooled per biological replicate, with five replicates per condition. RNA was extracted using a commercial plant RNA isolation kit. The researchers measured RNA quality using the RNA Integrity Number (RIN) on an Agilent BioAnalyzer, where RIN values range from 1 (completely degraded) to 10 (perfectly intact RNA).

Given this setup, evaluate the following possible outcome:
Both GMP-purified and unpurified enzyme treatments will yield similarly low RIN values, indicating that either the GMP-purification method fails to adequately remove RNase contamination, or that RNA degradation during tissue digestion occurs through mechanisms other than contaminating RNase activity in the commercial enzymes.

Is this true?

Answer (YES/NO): NO